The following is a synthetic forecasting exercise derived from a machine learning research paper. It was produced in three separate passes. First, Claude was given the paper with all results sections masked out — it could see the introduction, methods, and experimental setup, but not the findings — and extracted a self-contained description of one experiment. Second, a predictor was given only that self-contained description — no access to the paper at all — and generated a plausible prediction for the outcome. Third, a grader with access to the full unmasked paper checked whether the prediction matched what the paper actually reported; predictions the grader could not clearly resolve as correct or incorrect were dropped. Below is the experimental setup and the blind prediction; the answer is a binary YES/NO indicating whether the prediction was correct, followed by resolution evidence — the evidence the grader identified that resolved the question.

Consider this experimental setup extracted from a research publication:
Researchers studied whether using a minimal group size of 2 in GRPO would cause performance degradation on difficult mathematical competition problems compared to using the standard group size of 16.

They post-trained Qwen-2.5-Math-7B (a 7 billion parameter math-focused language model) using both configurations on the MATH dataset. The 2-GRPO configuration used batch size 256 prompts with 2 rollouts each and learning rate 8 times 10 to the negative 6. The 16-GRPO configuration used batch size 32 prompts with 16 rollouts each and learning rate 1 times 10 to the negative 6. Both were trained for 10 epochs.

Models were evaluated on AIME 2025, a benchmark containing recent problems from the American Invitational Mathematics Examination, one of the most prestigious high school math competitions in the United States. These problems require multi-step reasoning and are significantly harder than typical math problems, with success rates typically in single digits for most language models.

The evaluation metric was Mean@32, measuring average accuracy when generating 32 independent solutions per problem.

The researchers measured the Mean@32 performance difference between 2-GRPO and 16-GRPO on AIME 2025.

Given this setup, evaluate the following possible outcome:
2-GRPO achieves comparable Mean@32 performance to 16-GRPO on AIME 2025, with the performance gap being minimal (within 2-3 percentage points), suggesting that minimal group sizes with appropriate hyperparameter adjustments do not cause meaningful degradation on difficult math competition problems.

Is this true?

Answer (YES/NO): YES